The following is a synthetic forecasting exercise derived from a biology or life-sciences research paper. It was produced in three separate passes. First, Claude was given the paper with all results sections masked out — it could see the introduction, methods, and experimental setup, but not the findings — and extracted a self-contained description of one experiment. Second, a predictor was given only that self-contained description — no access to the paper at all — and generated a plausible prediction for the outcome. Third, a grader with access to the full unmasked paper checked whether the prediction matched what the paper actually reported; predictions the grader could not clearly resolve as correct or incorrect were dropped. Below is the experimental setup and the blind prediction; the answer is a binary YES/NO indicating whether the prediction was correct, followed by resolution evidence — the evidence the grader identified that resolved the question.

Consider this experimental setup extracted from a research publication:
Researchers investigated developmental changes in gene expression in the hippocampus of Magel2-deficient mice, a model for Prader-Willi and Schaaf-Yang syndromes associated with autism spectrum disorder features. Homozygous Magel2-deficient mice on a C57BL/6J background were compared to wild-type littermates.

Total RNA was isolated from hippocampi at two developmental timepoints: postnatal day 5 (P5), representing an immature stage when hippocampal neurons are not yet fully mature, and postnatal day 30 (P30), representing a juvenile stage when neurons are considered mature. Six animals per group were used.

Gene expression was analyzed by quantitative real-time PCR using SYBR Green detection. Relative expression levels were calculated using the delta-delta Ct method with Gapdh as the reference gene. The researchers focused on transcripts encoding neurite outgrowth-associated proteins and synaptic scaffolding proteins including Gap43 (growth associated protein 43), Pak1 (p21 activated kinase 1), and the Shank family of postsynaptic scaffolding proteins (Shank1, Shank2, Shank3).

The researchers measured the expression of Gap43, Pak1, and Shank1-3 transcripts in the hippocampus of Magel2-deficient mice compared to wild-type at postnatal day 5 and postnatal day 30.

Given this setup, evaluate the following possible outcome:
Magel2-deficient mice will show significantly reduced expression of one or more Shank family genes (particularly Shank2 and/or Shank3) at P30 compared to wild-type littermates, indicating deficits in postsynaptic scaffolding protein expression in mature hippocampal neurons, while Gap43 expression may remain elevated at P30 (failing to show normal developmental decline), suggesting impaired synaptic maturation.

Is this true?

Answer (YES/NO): NO